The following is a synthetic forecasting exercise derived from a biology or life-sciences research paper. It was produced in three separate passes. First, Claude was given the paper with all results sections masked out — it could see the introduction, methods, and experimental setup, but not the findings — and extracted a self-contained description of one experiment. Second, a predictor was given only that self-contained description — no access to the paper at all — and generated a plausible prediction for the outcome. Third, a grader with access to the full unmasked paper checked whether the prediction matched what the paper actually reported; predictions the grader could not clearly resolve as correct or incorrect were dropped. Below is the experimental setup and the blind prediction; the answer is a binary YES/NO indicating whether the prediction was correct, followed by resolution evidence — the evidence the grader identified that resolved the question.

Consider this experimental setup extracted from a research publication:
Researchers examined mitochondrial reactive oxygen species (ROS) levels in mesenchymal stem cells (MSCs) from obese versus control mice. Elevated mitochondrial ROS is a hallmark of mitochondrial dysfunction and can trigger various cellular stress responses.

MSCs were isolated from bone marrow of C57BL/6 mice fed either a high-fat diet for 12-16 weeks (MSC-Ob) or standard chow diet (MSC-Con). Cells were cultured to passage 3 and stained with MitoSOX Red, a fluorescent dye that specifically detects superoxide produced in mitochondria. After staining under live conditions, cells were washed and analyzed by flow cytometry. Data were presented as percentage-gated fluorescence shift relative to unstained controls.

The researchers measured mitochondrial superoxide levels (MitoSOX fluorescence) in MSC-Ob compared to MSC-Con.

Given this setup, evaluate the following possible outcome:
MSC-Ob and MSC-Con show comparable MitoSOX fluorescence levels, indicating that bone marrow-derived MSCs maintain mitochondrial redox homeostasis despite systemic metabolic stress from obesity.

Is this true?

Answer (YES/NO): NO